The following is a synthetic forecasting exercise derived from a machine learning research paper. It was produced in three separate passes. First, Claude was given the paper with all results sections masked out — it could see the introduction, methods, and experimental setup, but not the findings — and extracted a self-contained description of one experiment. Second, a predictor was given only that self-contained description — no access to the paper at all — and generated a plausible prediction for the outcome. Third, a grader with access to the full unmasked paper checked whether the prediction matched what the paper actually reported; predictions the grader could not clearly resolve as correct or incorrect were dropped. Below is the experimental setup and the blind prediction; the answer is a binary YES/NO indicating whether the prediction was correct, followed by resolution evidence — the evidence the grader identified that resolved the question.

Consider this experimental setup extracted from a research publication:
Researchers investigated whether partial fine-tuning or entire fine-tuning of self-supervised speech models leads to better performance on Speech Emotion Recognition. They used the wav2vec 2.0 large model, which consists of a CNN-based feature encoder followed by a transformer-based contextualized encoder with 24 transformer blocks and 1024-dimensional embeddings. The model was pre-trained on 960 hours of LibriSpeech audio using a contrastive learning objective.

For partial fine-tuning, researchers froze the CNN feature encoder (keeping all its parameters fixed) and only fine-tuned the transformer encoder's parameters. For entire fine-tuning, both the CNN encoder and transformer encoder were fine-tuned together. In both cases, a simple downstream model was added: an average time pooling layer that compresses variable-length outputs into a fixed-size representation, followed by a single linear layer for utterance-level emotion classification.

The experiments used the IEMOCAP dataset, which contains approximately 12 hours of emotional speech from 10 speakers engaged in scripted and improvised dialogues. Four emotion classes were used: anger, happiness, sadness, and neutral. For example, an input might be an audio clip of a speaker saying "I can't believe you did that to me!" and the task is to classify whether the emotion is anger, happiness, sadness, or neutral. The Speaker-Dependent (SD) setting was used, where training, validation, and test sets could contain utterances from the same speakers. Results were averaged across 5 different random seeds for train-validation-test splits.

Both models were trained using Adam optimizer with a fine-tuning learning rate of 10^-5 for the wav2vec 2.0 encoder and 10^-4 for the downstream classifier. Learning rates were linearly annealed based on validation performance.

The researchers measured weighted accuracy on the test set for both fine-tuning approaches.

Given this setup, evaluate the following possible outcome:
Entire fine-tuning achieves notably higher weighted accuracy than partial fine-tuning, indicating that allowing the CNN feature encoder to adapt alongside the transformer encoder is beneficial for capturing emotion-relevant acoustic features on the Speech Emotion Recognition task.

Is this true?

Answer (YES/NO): NO